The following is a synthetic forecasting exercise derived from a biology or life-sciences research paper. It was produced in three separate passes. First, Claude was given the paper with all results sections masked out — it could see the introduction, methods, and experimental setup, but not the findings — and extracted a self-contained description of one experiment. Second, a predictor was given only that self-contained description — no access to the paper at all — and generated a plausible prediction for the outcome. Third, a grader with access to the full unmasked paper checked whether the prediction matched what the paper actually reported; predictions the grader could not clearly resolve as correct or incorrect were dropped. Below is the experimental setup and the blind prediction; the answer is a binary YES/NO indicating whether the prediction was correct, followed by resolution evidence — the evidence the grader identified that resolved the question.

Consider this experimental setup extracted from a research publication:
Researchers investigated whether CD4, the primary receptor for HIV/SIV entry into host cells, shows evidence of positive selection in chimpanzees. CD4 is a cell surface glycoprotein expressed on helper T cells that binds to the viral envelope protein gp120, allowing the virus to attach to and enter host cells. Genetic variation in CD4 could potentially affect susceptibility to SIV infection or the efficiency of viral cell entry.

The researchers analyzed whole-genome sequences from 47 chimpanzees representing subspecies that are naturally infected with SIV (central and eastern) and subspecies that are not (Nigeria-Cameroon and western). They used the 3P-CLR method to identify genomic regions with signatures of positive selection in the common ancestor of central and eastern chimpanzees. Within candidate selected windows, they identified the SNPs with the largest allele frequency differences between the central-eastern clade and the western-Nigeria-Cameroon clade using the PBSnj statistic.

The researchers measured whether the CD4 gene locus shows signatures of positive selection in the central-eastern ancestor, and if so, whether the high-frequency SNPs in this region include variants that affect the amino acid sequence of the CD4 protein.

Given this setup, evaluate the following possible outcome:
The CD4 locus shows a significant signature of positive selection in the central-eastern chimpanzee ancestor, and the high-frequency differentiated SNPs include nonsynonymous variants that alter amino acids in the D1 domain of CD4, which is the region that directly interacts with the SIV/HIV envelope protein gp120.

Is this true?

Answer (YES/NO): YES